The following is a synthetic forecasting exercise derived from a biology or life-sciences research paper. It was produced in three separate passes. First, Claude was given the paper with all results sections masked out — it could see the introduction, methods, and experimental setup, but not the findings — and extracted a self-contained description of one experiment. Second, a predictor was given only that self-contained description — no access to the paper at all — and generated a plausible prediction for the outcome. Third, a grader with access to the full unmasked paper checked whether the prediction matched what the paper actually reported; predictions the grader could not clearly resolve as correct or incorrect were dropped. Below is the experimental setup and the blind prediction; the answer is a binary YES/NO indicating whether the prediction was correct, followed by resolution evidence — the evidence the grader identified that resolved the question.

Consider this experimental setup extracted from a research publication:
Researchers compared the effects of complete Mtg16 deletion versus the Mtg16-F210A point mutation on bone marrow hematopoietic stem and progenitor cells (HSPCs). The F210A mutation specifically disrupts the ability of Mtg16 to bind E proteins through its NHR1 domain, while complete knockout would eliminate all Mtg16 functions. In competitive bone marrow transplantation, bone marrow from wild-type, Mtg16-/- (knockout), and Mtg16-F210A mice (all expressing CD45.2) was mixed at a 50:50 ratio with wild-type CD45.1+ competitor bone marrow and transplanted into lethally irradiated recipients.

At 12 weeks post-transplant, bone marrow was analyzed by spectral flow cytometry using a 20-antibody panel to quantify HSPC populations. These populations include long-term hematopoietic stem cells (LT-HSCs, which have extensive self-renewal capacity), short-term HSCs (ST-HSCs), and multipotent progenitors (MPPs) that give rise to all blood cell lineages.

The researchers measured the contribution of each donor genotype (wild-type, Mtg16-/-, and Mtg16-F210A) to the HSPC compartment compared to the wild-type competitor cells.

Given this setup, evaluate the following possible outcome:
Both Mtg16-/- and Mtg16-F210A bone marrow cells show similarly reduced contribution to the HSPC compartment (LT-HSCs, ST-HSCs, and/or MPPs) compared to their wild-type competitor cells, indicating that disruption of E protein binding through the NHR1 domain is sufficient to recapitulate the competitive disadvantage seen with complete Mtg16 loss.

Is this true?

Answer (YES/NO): NO